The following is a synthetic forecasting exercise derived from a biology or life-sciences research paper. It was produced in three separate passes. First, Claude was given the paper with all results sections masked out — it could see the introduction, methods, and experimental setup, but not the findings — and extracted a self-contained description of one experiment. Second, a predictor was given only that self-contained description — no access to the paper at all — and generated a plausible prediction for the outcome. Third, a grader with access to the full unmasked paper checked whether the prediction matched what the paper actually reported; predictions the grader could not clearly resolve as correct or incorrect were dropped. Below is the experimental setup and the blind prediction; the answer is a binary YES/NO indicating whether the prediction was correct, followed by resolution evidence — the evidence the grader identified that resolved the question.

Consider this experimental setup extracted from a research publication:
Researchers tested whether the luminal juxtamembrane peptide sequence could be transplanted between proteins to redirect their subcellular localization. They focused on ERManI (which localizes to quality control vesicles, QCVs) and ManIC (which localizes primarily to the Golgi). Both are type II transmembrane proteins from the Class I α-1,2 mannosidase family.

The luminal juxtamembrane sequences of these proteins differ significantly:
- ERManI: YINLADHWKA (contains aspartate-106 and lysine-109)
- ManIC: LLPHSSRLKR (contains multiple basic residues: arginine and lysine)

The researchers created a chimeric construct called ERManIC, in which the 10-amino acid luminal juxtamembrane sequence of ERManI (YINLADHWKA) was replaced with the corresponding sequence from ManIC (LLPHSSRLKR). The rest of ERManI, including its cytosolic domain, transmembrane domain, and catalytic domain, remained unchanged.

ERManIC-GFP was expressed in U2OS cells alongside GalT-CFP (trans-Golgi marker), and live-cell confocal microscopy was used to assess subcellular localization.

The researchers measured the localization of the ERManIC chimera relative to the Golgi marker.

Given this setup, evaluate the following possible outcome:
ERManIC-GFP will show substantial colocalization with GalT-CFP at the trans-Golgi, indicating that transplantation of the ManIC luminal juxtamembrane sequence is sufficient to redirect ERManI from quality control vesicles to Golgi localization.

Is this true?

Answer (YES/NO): YES